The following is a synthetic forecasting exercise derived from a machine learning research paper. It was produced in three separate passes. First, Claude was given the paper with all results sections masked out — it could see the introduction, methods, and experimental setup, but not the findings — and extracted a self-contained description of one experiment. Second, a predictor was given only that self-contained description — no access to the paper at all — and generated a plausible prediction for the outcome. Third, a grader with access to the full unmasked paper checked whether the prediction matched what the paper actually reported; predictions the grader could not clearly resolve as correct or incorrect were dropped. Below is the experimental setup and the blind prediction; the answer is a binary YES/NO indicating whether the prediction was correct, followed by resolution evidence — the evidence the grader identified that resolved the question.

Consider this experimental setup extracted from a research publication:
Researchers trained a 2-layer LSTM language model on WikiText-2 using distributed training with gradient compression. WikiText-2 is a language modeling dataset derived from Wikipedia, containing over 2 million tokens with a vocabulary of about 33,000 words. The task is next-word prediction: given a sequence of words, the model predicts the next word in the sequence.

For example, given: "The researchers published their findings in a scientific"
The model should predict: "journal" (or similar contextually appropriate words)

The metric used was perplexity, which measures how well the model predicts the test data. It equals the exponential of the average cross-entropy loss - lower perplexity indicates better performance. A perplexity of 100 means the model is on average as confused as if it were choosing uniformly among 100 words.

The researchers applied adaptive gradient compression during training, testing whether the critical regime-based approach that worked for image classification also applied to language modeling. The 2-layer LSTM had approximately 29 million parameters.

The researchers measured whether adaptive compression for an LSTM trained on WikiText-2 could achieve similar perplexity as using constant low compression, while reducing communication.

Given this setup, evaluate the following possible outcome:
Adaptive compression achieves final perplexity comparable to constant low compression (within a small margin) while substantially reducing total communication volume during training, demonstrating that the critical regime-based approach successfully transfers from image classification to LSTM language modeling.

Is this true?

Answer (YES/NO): YES